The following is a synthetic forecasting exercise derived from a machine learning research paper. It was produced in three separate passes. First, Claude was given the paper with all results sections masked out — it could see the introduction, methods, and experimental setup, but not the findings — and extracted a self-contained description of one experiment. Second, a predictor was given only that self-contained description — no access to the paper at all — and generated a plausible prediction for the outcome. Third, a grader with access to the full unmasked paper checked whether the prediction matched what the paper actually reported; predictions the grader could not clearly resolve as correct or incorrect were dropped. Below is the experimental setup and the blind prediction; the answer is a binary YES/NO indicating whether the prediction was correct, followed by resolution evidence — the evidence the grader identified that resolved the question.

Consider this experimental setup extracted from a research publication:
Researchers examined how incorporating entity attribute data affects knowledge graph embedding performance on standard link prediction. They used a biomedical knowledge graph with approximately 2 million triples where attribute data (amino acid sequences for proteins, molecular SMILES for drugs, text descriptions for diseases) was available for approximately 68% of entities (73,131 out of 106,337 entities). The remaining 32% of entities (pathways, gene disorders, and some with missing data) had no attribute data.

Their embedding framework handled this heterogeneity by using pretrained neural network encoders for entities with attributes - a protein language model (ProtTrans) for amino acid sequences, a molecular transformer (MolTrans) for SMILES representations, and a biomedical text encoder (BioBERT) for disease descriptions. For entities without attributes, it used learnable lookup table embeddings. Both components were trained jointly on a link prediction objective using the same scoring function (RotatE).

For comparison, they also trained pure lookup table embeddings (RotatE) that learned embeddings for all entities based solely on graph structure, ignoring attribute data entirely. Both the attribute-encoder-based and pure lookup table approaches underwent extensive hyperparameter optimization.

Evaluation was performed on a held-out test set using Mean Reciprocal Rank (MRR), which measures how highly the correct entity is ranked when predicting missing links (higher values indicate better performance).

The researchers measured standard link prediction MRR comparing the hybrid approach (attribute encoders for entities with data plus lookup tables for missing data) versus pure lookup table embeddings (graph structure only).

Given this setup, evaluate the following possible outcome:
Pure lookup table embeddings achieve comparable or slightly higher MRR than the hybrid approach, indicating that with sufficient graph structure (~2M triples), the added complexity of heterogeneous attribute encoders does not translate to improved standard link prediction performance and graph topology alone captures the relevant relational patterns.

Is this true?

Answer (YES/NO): YES